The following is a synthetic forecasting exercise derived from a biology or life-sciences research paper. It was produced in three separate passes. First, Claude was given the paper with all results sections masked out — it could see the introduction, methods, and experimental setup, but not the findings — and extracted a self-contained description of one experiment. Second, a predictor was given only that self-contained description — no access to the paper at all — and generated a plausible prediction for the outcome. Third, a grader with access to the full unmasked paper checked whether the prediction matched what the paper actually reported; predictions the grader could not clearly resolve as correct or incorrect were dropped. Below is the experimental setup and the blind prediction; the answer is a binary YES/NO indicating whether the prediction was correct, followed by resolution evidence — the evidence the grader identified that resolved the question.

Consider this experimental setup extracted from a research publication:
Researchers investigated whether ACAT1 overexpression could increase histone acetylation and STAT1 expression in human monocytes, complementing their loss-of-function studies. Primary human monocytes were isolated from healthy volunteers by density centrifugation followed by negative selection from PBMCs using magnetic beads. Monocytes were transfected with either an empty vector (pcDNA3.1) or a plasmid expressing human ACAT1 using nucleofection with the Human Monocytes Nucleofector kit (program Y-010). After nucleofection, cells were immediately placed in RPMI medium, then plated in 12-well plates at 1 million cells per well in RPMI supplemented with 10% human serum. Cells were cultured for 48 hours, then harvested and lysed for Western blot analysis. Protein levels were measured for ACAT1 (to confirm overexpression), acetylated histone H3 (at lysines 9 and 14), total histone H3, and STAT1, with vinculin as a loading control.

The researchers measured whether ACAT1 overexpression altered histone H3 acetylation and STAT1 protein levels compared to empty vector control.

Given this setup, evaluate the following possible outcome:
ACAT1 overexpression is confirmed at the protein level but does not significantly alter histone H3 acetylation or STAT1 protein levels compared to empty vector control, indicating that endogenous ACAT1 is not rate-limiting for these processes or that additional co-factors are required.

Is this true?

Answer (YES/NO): NO